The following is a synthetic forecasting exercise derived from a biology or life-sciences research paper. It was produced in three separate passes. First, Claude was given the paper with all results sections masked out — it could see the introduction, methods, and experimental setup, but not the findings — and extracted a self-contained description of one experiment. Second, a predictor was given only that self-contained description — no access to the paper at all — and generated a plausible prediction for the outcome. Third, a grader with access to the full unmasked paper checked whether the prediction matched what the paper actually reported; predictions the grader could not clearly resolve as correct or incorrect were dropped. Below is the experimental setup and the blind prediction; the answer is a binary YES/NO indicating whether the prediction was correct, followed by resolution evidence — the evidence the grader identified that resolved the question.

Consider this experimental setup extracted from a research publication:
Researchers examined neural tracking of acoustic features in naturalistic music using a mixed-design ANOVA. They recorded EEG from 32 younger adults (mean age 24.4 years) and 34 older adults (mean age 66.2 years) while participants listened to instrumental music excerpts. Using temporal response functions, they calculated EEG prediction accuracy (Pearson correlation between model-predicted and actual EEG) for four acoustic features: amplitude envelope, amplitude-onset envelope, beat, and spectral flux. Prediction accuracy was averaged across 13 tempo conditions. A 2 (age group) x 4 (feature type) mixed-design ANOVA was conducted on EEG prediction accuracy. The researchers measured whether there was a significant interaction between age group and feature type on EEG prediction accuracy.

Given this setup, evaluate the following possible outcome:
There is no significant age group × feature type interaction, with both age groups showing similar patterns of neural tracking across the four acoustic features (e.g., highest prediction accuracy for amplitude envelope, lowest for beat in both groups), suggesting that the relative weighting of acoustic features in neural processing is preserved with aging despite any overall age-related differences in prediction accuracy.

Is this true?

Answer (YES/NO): NO